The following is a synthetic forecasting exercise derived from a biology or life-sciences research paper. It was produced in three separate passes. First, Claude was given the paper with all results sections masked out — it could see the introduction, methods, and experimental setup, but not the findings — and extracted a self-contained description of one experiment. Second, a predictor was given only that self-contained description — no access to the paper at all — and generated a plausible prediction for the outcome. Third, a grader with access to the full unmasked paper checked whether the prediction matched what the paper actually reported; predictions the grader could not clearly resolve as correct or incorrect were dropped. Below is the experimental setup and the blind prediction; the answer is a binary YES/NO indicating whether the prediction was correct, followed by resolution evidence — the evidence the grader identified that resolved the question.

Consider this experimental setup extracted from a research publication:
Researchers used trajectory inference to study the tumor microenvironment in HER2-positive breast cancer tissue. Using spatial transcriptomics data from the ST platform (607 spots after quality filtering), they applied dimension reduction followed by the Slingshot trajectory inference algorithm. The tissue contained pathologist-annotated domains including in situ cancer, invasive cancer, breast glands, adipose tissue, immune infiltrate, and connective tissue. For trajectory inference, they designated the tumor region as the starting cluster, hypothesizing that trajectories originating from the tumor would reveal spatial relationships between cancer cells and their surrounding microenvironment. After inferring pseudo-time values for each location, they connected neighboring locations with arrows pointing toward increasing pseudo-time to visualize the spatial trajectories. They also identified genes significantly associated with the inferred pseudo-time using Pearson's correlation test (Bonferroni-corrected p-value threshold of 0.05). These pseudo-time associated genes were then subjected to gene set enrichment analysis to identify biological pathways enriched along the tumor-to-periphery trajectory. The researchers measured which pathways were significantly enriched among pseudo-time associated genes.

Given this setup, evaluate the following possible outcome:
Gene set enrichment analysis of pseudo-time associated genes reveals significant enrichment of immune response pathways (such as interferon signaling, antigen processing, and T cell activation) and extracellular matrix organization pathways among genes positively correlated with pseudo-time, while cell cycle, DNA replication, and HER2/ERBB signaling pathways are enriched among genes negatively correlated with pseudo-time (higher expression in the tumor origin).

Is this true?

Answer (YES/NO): NO